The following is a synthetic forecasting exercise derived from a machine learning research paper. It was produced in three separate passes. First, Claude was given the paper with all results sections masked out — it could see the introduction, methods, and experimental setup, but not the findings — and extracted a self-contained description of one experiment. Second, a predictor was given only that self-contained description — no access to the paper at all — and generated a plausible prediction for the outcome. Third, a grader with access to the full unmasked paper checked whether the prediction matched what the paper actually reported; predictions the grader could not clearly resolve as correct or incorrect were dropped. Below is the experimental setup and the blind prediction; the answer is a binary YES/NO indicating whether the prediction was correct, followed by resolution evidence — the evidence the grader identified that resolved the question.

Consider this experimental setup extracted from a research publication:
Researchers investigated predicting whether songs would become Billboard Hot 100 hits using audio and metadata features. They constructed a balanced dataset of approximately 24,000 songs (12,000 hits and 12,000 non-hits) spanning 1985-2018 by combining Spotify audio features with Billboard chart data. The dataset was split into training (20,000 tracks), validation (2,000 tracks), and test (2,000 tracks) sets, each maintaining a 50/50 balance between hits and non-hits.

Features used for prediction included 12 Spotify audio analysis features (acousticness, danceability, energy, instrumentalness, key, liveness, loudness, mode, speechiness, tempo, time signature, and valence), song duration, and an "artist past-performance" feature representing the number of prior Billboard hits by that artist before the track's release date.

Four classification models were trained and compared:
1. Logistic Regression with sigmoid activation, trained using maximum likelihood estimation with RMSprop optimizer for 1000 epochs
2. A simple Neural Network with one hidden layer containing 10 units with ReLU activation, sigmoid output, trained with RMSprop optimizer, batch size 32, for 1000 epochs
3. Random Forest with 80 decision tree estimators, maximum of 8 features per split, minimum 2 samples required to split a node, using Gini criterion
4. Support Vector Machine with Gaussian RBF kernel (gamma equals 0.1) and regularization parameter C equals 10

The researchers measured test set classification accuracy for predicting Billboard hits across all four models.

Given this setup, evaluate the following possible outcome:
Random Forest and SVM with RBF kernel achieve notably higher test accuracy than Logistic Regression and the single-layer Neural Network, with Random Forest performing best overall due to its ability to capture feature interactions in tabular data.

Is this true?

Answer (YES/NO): NO